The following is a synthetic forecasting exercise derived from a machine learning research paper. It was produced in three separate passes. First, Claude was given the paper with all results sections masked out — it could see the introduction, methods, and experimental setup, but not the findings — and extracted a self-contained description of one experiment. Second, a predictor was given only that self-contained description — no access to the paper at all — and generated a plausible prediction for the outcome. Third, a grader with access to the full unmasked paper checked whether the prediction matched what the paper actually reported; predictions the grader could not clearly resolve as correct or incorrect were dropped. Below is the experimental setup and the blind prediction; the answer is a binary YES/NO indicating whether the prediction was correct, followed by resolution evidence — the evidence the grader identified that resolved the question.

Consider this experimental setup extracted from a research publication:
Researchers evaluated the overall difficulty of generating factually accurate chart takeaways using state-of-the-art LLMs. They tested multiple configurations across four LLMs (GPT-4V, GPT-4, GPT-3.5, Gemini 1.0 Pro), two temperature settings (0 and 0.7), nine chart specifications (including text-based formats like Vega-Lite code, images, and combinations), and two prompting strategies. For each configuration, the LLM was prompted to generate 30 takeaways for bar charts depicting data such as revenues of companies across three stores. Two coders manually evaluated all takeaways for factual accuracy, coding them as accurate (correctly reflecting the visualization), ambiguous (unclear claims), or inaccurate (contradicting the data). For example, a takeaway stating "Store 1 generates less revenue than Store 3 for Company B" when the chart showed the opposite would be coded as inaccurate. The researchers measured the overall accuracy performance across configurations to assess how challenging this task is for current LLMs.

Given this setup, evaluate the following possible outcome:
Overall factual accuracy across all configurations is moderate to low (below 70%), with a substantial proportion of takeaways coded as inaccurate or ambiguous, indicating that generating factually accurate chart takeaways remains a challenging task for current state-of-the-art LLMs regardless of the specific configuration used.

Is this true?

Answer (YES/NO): NO